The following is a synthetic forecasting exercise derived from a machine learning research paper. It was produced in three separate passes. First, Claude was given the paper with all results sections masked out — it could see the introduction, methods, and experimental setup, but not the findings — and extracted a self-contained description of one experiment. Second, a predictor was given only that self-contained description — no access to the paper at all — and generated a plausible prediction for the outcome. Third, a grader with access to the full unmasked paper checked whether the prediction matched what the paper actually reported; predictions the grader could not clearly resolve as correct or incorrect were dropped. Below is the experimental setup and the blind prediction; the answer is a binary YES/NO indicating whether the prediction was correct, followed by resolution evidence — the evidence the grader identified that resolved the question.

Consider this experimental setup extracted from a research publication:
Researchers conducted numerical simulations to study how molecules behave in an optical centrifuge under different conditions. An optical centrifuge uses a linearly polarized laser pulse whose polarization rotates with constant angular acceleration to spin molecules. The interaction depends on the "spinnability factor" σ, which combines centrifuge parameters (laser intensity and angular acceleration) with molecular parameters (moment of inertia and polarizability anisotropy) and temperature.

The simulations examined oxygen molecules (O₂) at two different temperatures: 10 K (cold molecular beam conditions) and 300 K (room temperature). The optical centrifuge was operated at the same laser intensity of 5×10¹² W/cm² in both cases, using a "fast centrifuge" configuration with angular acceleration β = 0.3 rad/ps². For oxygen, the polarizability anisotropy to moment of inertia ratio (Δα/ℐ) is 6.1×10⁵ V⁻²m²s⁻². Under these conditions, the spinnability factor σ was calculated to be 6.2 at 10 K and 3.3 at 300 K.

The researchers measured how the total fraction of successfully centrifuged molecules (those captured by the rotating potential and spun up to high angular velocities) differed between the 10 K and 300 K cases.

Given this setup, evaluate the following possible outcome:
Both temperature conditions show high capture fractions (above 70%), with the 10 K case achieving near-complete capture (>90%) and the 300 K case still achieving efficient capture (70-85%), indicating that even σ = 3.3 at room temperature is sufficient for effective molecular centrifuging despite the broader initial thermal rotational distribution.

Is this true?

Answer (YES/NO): NO